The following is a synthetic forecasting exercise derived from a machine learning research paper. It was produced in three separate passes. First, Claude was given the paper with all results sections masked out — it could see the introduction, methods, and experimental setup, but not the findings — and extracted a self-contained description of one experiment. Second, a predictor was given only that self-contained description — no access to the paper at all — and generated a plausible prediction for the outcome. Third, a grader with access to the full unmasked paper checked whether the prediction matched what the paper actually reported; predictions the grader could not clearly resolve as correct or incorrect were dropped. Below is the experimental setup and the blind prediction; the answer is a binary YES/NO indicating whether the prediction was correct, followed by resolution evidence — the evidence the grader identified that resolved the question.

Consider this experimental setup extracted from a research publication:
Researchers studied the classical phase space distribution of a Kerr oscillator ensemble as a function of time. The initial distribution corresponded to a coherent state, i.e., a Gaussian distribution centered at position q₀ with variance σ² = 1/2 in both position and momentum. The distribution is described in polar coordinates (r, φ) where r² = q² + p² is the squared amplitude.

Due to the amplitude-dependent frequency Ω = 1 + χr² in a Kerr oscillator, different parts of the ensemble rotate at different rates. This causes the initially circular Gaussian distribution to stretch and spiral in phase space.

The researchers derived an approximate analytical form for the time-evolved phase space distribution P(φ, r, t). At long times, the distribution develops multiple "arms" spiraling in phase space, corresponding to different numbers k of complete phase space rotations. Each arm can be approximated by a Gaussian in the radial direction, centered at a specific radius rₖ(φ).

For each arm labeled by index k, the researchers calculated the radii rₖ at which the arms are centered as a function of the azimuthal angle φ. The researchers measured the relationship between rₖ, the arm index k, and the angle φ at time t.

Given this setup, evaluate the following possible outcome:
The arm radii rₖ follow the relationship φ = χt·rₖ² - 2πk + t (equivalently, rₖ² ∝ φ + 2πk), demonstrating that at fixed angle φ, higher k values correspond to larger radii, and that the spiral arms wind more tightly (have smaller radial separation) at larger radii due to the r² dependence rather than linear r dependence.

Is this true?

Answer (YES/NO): NO